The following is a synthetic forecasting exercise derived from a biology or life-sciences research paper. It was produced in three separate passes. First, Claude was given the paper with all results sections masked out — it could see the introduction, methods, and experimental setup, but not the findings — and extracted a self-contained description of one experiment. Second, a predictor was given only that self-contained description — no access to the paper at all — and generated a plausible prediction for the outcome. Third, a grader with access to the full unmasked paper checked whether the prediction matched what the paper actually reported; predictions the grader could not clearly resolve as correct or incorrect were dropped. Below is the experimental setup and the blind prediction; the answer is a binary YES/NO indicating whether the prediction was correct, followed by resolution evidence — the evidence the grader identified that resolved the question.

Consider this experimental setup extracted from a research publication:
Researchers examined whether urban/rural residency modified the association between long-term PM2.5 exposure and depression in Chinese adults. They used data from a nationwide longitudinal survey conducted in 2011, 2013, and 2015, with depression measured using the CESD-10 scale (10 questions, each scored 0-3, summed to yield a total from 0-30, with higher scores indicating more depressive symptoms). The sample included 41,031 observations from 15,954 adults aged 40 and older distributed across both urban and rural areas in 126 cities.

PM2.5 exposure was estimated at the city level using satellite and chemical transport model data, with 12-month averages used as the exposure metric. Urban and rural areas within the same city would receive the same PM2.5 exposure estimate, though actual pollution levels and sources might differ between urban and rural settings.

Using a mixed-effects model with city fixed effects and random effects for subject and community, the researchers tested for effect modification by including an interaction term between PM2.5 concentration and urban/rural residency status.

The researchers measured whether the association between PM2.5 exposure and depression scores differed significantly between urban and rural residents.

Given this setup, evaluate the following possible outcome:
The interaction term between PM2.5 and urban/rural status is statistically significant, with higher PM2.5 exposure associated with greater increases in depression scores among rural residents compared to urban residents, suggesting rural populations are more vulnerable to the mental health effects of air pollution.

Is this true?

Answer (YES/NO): NO